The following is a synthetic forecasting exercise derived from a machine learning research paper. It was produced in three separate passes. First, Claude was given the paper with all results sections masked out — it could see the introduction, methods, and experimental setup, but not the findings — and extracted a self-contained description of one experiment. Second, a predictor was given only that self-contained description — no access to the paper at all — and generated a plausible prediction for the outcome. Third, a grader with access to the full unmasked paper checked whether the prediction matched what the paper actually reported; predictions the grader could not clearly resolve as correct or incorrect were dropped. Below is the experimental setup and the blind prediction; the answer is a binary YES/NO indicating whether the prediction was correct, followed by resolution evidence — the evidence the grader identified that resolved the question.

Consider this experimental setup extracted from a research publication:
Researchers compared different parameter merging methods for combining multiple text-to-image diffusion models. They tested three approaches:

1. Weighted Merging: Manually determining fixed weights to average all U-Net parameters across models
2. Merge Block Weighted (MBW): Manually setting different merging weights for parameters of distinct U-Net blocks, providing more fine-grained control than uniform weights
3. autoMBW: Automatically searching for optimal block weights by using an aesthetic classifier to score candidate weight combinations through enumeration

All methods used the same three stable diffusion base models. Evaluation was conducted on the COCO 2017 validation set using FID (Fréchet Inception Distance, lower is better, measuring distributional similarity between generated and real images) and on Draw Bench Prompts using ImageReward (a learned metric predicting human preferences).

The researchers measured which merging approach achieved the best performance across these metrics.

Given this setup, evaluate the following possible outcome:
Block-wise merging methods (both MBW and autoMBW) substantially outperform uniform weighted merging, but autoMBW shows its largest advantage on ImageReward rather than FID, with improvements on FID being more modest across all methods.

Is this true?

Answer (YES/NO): NO